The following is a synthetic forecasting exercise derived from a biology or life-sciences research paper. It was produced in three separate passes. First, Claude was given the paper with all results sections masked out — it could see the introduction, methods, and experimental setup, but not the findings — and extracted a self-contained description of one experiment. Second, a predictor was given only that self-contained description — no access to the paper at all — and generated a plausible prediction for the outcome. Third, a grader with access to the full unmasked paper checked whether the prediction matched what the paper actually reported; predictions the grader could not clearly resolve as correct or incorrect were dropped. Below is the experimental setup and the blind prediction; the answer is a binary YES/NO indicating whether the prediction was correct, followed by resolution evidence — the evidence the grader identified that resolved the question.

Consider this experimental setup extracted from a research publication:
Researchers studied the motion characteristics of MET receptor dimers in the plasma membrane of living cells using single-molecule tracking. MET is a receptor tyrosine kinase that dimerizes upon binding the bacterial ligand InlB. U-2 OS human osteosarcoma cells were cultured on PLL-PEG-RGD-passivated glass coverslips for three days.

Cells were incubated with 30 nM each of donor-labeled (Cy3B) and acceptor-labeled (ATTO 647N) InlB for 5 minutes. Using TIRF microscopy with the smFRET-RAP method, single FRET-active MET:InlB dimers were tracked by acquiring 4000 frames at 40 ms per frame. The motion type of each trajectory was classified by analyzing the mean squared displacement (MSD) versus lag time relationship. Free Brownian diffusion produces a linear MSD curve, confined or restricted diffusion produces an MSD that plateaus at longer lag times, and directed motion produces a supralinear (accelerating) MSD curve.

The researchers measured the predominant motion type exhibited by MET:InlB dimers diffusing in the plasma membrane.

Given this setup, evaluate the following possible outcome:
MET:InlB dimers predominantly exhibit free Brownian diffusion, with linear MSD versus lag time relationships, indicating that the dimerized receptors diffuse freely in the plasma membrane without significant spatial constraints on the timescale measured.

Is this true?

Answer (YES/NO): NO